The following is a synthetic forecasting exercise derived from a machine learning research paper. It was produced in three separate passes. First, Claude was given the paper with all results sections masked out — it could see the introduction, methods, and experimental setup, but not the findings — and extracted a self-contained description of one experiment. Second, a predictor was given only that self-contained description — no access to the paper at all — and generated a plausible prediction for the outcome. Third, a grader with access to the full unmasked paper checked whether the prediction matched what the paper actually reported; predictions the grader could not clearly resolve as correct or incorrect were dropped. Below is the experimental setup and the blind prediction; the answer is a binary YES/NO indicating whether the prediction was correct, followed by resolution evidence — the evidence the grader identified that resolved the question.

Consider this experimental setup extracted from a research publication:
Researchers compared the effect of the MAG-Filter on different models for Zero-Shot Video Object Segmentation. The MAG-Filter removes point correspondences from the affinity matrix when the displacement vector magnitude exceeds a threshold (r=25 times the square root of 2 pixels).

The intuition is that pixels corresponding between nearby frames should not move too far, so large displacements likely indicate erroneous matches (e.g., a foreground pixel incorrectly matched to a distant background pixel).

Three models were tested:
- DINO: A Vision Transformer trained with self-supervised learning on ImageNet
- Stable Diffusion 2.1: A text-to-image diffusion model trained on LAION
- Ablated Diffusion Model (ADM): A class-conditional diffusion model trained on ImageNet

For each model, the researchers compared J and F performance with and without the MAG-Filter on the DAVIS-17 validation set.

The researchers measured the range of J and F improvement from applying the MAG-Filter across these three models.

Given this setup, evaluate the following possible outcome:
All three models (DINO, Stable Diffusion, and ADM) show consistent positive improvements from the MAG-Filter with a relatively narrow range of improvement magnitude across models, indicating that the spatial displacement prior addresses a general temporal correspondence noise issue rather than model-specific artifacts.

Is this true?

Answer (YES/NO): YES